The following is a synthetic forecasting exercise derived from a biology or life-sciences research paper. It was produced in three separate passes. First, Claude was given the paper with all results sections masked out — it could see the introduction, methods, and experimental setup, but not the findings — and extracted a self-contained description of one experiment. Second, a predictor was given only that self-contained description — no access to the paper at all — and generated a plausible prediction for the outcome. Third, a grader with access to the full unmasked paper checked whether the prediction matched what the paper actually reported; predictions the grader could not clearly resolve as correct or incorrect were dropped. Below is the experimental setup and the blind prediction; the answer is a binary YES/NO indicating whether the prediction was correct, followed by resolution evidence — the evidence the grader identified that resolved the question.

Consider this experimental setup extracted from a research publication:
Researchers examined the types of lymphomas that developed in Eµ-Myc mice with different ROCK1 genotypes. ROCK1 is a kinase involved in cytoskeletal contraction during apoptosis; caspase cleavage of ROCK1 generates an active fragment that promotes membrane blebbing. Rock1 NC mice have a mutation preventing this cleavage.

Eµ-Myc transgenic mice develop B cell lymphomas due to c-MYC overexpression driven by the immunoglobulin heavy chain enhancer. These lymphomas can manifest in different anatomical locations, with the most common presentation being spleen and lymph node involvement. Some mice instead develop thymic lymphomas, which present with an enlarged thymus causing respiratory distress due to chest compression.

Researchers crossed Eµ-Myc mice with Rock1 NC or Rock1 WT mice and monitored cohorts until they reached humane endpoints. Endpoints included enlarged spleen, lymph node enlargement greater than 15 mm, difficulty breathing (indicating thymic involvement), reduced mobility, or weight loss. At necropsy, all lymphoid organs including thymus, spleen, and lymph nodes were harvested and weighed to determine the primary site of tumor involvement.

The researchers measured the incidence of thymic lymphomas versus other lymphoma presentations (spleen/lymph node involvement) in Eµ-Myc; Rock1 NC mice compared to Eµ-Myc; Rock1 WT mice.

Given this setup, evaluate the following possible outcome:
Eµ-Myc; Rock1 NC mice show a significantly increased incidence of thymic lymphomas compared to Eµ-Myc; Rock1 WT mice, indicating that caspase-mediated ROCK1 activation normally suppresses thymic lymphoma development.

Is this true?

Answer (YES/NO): YES